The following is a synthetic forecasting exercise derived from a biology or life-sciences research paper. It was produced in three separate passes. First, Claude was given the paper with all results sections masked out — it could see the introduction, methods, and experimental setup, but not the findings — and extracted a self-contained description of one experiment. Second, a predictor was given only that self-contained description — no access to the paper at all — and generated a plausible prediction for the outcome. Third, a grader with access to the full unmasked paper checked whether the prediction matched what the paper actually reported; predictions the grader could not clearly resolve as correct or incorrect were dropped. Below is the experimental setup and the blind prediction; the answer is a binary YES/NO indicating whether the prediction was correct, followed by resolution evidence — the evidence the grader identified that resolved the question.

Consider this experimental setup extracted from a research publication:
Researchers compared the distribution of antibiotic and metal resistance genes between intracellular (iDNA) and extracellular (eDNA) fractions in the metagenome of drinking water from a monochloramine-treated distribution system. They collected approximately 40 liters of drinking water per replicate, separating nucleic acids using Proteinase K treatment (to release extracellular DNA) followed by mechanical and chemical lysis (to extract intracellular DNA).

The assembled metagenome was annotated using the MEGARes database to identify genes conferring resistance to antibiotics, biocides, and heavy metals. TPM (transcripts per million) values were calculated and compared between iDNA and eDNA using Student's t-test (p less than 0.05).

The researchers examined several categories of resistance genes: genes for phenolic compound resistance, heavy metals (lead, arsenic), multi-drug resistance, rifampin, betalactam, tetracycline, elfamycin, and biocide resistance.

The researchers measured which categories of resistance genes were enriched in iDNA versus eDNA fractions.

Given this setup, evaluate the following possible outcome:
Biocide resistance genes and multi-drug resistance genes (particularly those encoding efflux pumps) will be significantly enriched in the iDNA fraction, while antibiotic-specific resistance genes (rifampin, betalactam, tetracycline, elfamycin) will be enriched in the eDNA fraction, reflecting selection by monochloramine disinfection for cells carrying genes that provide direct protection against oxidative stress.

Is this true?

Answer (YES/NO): NO